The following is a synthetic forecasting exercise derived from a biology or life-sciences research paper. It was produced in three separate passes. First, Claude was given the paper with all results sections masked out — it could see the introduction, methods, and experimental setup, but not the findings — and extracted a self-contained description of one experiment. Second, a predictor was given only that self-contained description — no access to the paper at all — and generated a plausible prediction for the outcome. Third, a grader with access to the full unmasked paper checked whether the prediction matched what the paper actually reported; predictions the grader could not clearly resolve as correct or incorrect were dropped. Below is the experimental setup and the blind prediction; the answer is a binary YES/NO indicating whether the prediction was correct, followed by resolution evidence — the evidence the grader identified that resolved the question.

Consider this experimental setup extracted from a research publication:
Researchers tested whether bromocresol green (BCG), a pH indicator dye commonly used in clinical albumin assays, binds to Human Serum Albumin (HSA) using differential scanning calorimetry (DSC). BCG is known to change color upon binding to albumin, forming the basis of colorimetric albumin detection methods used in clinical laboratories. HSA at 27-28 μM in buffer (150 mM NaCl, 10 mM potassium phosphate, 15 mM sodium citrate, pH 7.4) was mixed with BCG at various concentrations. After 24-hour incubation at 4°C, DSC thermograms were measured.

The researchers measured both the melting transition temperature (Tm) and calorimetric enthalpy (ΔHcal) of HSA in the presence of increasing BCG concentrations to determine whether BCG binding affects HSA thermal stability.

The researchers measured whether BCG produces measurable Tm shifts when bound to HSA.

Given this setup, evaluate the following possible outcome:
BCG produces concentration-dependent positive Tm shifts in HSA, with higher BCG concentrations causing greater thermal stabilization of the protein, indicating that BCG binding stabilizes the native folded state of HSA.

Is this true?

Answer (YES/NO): YES